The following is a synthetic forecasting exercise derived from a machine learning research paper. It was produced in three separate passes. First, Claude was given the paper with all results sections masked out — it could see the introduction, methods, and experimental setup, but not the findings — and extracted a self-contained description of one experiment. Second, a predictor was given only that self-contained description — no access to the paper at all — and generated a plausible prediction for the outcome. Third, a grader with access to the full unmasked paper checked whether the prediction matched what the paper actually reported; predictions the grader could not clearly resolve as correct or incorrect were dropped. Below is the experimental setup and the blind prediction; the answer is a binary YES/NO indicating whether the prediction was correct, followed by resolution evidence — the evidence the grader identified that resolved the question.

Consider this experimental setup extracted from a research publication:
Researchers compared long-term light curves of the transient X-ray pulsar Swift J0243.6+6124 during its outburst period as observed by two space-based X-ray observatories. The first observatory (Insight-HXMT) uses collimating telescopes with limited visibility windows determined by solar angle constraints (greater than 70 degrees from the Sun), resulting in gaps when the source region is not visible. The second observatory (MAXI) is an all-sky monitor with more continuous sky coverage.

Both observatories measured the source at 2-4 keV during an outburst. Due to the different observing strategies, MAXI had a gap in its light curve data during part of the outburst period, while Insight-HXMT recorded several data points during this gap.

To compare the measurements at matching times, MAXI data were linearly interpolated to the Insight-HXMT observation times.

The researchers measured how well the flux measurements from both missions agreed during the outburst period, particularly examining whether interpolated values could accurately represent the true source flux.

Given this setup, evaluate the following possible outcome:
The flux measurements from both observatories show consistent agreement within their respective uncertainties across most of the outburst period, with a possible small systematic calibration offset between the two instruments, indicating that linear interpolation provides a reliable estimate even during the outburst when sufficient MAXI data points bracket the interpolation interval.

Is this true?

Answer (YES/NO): NO